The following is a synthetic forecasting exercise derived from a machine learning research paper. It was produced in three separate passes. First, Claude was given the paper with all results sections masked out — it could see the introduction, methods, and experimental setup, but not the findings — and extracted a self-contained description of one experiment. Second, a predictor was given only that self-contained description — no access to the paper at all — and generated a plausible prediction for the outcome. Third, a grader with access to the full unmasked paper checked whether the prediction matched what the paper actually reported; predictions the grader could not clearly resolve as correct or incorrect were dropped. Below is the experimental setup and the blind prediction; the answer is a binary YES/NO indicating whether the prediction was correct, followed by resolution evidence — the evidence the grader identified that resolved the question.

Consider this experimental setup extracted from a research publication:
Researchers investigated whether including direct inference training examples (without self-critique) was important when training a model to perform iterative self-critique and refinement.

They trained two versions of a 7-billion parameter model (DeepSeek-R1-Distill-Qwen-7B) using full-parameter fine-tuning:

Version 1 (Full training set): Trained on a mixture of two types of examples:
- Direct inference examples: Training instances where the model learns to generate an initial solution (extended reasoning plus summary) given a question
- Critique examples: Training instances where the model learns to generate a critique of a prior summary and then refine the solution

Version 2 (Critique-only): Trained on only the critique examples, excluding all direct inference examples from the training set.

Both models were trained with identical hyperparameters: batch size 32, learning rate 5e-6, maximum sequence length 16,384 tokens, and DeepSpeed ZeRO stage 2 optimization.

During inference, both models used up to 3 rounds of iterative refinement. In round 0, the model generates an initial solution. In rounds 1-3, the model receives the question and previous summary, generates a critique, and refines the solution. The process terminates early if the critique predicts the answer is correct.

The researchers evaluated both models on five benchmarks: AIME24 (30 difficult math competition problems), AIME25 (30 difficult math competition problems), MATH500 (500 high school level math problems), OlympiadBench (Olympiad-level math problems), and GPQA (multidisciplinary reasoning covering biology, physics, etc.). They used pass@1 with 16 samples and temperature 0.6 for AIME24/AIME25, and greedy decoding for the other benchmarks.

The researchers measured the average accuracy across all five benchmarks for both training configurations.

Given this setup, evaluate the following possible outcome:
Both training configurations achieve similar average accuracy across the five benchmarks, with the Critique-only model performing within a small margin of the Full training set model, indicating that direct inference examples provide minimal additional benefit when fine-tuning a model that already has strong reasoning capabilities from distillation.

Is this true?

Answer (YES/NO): NO